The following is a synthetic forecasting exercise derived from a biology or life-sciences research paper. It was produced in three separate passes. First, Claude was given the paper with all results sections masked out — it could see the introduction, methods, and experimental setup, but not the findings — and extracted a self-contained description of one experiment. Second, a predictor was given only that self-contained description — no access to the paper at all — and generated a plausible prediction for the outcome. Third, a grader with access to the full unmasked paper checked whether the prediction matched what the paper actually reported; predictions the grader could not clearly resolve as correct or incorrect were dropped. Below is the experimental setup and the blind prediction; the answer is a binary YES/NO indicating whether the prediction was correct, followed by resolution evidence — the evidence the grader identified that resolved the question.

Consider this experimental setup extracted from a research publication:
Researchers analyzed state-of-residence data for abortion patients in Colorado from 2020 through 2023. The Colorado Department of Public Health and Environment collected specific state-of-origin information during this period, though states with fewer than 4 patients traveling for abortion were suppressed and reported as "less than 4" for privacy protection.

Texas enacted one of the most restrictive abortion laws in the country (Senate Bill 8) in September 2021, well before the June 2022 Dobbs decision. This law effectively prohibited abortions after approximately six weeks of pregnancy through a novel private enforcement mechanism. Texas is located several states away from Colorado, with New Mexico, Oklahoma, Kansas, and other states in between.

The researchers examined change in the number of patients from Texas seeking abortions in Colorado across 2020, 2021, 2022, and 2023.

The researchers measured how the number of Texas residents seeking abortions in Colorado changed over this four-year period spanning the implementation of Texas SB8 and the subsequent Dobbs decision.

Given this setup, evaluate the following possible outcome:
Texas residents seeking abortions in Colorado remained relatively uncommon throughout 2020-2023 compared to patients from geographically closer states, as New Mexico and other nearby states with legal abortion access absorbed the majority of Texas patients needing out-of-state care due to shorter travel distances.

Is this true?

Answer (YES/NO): NO